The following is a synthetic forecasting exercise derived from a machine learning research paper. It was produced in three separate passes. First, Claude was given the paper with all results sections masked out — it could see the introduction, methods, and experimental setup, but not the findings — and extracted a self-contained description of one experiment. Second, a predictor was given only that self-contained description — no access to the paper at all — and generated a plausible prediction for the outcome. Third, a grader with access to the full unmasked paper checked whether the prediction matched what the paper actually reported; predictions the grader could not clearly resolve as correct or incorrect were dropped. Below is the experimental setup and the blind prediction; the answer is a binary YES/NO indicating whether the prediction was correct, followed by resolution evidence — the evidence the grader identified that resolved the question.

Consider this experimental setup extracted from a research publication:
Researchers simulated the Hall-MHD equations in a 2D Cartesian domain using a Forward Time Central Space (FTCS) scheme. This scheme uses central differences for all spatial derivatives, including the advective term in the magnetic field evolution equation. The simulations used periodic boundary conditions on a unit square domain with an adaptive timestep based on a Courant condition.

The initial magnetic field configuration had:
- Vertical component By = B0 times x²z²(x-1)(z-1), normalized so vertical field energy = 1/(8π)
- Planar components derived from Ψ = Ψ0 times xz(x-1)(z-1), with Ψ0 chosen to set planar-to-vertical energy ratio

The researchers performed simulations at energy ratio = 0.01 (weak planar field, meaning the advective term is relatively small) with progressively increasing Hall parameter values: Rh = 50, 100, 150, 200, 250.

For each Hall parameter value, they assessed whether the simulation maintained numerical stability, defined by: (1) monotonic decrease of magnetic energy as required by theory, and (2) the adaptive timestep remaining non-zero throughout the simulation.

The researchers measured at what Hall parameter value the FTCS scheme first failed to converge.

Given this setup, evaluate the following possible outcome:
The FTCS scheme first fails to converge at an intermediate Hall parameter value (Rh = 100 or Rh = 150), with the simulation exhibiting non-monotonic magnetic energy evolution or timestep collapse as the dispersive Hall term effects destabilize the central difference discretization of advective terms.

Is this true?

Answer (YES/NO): NO